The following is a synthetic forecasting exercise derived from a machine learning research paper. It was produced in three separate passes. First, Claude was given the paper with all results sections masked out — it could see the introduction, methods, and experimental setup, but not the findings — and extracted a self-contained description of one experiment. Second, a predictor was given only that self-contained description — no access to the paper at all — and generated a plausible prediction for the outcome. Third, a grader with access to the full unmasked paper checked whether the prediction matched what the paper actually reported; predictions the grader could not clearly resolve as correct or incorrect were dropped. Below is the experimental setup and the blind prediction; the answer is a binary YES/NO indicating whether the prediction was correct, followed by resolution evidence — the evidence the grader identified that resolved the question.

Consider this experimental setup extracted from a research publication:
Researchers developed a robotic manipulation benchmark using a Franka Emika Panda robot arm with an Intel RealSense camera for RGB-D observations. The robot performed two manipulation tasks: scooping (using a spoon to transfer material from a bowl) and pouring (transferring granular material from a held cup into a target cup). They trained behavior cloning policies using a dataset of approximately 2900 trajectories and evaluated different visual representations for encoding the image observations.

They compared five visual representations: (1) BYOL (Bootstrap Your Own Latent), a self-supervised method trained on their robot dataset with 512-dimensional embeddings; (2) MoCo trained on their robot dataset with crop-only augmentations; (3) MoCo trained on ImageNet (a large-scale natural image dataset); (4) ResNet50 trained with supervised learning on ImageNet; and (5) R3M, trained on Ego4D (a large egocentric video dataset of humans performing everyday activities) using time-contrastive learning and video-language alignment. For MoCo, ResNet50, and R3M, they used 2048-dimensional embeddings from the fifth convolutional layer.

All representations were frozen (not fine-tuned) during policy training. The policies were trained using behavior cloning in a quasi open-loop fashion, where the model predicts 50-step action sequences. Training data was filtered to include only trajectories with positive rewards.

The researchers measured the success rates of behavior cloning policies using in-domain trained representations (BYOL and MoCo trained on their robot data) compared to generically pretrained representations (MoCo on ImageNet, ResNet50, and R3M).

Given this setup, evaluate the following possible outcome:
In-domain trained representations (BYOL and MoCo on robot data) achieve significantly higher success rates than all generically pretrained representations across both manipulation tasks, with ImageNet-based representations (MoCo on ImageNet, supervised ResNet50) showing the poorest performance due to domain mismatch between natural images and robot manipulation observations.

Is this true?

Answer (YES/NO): NO